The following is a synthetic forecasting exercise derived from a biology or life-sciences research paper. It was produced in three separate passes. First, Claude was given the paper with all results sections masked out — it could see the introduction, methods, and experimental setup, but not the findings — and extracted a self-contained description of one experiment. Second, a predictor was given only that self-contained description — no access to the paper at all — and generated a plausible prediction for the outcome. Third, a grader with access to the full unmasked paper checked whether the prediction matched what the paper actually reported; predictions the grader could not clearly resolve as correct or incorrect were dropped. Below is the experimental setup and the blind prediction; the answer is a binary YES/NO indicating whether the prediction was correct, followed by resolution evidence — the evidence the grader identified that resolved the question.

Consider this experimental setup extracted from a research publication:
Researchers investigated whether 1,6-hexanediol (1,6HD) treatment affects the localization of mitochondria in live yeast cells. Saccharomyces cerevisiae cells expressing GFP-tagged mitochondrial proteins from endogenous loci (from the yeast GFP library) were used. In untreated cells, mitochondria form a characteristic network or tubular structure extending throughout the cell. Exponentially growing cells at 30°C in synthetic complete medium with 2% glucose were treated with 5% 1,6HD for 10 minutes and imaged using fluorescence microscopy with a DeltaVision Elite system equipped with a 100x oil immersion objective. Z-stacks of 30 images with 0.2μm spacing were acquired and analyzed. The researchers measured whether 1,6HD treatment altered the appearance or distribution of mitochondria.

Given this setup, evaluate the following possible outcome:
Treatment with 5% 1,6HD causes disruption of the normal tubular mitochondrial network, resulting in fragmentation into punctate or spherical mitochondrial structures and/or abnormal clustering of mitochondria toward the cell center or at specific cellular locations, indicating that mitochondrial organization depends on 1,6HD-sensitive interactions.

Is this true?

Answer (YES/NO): NO